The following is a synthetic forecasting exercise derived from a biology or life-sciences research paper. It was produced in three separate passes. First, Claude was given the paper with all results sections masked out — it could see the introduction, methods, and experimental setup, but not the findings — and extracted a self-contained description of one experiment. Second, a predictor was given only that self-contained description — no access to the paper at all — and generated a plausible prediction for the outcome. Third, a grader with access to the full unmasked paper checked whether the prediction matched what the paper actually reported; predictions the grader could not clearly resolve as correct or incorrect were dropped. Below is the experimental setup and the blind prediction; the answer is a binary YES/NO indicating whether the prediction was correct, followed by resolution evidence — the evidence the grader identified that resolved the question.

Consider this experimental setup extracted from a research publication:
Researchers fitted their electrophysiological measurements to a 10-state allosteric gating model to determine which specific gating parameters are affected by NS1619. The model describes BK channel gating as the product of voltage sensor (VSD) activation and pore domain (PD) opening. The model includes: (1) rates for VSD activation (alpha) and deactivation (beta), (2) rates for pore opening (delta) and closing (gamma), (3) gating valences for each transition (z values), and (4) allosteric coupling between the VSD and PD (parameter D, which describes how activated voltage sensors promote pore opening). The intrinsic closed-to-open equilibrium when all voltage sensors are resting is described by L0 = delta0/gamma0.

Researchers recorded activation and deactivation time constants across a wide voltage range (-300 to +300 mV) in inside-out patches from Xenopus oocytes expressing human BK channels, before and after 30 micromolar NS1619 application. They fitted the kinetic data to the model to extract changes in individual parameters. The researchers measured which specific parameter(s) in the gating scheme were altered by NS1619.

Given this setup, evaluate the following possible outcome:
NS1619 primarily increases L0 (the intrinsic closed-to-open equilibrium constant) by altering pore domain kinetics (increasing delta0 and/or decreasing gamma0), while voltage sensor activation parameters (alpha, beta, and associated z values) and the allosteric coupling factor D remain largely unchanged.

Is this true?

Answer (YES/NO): NO